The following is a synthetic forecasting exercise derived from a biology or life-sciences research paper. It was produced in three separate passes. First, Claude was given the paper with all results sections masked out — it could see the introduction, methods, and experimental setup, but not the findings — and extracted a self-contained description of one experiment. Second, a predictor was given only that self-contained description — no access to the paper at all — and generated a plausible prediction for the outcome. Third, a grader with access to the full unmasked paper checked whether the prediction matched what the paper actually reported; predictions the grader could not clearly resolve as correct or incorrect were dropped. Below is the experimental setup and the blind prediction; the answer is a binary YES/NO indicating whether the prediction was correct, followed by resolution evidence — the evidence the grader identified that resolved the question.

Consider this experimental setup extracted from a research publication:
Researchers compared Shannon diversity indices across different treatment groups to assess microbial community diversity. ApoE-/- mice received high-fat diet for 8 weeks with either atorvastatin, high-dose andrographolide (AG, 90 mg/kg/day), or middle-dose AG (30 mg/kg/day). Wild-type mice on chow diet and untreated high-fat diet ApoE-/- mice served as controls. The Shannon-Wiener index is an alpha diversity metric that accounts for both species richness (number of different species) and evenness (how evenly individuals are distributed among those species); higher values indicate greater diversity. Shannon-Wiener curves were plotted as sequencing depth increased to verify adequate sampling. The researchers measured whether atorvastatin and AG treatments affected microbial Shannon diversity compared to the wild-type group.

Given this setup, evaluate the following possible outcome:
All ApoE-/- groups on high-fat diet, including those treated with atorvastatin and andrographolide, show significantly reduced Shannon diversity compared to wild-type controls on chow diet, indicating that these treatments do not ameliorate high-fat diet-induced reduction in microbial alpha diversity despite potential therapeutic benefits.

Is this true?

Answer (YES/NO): YES